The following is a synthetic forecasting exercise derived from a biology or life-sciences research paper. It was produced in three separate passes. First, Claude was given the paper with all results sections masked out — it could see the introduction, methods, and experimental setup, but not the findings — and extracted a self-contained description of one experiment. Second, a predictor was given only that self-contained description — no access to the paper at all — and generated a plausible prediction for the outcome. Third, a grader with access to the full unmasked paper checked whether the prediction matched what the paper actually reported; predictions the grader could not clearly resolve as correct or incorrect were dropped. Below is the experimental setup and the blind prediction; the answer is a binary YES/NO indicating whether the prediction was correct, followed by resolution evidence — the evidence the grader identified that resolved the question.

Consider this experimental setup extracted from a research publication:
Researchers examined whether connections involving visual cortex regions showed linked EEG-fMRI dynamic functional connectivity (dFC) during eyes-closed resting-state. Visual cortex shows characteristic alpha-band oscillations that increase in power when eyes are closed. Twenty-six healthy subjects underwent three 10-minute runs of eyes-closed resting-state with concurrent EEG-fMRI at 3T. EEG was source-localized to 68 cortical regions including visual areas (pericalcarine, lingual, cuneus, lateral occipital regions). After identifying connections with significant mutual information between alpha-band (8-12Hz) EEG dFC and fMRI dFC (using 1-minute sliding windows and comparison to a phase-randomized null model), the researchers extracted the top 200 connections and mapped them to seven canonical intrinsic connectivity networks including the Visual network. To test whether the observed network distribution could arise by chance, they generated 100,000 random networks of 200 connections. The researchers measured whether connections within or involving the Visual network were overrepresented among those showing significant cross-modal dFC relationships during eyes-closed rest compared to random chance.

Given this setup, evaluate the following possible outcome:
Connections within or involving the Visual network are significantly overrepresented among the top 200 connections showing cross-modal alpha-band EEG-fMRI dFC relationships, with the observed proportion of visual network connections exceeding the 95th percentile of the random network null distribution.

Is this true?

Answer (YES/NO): NO